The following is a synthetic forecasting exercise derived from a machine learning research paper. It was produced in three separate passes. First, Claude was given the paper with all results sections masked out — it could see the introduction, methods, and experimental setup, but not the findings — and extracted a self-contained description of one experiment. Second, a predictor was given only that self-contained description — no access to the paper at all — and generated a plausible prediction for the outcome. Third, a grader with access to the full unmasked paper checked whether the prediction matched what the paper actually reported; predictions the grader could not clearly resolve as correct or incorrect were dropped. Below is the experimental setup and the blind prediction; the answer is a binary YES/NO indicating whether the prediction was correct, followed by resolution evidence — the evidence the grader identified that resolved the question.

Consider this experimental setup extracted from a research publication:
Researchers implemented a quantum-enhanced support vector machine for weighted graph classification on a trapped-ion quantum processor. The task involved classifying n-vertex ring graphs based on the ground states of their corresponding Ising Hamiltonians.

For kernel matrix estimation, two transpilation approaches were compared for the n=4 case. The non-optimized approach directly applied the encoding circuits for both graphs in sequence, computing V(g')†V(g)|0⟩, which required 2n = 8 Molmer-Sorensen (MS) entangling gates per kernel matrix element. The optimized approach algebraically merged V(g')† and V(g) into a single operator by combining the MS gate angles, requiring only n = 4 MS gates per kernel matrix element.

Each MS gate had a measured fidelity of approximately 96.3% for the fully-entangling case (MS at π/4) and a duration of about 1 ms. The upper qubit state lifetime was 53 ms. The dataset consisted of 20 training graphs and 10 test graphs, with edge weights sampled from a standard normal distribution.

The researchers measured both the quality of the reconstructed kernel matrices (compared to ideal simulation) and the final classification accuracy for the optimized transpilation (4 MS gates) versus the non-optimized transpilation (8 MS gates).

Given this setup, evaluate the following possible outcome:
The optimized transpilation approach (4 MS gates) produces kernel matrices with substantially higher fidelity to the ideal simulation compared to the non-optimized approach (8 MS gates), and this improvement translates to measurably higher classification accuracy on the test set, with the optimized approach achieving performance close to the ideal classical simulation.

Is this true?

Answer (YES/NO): NO